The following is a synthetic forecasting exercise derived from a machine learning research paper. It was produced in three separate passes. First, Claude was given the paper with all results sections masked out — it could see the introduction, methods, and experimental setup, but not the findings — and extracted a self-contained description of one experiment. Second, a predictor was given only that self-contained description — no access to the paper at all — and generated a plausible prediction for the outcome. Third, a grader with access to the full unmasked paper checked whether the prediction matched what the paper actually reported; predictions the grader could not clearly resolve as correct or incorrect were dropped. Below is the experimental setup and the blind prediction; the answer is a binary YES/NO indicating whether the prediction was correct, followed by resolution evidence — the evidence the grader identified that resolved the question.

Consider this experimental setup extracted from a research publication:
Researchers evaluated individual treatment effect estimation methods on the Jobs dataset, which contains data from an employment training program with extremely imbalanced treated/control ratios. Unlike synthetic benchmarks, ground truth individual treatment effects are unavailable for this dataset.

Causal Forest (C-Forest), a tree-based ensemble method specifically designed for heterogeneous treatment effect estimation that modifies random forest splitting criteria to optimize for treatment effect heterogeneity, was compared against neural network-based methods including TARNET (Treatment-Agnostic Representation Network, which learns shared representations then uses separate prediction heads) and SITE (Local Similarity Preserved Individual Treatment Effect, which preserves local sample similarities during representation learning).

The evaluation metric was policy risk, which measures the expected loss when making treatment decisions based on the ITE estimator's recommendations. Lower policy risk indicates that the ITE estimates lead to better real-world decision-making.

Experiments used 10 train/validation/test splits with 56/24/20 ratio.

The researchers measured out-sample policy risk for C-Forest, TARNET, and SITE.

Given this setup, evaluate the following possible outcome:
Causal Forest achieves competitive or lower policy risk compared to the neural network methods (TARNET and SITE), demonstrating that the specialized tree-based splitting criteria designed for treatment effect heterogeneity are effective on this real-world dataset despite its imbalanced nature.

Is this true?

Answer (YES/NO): YES